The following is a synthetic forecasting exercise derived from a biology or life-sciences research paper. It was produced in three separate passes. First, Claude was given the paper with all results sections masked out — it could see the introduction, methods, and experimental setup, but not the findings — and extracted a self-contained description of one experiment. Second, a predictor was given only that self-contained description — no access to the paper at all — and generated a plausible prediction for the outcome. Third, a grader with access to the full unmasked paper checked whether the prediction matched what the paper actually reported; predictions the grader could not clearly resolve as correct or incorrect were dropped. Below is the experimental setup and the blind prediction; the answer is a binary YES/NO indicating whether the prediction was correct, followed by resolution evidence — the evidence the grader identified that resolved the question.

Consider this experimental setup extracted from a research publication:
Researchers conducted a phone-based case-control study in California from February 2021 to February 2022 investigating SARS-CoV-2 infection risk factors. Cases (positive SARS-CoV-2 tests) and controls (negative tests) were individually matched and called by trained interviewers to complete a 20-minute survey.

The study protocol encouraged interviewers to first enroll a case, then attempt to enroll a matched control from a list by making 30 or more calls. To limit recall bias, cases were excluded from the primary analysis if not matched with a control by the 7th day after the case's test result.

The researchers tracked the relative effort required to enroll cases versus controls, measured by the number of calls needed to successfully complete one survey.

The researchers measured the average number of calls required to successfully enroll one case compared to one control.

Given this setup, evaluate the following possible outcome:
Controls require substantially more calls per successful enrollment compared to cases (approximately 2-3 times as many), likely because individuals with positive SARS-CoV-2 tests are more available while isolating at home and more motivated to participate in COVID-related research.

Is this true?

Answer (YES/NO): NO